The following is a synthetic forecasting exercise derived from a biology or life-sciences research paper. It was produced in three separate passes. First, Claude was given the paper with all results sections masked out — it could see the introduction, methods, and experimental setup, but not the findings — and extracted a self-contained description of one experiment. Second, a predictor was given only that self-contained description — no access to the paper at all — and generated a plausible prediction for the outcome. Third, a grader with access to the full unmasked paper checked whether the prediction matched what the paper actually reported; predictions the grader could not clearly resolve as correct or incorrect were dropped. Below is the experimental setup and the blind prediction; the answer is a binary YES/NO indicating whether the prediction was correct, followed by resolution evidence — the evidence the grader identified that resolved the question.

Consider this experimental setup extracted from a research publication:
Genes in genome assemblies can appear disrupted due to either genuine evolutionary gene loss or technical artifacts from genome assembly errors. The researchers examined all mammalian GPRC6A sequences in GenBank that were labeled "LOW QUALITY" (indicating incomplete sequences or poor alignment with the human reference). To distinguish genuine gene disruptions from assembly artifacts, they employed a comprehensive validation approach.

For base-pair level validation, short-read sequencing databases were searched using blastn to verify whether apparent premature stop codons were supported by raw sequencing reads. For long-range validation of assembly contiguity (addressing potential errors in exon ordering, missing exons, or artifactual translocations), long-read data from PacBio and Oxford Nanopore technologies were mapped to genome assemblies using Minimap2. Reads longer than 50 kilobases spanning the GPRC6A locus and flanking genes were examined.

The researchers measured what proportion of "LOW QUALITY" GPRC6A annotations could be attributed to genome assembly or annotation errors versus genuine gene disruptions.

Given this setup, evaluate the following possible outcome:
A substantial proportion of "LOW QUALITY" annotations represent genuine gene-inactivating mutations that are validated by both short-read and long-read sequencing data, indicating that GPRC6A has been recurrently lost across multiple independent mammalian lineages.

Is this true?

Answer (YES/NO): YES